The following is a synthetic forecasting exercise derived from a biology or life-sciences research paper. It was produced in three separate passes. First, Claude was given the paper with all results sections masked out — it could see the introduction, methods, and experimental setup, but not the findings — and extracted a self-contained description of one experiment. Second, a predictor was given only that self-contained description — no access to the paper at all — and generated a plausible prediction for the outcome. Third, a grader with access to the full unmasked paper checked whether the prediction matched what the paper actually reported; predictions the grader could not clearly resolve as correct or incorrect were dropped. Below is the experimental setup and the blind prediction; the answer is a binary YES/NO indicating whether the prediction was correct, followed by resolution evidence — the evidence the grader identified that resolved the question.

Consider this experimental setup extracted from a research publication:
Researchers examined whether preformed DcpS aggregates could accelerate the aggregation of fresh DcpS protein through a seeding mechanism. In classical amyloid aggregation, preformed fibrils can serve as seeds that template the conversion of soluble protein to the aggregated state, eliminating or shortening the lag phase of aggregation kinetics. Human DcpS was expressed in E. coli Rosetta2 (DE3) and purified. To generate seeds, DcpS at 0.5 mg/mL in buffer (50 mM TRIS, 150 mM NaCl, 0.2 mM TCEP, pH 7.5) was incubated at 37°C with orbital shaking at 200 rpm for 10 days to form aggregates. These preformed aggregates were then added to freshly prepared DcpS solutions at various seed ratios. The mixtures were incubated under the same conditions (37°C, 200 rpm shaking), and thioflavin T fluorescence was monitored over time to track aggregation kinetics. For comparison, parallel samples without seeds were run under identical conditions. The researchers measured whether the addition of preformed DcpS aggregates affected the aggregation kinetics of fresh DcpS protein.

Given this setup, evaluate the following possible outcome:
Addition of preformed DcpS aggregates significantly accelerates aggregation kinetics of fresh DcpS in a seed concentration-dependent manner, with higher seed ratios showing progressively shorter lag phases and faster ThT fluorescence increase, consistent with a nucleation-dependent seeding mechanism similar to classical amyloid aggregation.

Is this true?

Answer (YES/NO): NO